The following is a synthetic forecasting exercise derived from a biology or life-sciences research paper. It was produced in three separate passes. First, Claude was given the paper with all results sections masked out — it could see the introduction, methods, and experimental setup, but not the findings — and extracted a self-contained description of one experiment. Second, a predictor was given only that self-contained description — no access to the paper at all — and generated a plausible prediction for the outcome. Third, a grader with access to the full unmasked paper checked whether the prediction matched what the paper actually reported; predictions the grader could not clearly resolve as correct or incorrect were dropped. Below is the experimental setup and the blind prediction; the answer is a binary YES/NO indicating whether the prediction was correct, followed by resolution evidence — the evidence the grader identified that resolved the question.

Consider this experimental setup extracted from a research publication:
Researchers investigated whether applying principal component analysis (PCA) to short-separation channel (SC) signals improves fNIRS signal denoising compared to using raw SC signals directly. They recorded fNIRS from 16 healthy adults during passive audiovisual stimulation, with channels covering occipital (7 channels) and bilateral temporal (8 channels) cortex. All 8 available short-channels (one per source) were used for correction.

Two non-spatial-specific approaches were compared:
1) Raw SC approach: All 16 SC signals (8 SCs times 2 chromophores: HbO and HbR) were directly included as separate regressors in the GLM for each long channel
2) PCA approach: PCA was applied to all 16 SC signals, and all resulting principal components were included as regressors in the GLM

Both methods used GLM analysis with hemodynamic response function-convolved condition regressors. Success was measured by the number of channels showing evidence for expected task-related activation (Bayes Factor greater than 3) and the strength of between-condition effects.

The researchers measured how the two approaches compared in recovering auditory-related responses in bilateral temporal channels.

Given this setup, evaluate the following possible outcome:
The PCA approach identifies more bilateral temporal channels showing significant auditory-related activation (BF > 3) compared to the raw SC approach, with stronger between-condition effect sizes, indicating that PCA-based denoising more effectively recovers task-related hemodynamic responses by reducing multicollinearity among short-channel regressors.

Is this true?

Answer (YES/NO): YES